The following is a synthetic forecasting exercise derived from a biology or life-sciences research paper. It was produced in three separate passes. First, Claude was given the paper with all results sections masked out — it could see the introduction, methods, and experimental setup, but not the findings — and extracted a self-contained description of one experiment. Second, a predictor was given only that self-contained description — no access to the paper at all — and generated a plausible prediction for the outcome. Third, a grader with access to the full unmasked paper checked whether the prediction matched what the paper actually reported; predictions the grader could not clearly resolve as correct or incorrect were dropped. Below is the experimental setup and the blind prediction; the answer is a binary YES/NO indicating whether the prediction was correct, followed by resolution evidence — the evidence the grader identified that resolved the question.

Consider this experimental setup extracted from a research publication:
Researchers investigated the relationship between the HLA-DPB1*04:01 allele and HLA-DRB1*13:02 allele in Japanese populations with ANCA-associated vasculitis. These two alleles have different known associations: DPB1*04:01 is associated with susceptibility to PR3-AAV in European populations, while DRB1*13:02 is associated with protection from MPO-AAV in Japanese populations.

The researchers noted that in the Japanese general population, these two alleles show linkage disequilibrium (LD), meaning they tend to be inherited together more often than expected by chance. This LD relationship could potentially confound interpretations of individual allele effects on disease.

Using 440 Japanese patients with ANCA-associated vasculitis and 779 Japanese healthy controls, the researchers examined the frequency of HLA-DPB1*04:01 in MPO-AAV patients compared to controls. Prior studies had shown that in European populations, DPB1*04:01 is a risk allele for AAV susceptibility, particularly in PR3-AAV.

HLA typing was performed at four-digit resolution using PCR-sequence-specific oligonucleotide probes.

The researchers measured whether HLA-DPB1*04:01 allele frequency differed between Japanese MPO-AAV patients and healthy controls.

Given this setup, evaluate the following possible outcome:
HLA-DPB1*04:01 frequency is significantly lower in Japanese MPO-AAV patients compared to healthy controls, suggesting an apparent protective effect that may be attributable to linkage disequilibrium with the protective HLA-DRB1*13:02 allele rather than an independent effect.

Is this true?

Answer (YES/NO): YES